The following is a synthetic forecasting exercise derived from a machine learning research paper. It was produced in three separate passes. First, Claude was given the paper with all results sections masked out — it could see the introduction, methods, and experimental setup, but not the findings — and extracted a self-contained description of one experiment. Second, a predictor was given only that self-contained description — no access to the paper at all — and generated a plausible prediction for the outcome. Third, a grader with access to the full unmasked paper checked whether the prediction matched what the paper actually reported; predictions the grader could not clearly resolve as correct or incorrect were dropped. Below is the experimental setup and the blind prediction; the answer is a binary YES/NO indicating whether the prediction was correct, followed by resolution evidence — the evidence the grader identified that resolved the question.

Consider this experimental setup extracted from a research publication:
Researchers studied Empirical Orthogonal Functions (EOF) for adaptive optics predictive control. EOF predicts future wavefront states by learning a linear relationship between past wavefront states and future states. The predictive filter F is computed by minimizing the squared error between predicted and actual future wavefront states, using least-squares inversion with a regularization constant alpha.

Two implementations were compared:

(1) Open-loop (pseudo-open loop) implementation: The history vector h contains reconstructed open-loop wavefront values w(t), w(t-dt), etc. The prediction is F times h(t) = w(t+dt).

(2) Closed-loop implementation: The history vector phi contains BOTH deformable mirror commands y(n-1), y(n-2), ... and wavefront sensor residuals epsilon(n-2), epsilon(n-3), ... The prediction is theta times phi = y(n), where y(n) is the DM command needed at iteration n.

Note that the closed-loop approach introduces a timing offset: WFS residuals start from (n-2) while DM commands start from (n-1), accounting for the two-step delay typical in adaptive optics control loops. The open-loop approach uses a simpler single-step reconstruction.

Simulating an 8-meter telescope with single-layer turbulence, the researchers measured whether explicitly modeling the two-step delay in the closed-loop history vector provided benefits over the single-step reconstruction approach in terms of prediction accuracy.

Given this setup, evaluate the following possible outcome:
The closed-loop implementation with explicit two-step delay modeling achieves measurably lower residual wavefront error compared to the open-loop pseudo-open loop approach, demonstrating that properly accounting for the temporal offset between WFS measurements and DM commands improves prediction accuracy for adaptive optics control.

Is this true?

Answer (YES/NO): NO